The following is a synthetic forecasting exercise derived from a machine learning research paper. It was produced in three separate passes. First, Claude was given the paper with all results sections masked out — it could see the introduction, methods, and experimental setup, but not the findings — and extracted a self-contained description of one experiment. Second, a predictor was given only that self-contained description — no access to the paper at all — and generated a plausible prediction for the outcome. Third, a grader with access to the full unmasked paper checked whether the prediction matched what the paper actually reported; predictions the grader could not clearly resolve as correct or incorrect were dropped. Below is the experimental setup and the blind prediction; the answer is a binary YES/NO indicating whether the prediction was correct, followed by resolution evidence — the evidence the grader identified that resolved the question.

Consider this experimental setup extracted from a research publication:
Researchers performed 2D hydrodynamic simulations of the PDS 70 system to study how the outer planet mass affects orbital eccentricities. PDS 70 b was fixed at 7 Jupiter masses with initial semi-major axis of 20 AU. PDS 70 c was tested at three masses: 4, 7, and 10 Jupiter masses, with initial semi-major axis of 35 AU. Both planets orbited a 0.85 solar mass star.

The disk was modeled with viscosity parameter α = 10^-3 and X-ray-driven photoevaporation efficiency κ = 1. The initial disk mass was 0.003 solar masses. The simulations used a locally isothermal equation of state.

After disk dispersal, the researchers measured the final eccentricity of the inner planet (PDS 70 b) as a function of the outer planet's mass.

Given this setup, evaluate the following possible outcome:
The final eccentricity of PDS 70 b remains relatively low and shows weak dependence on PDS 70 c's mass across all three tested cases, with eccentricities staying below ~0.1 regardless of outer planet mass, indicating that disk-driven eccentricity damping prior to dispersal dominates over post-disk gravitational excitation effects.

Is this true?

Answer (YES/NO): NO